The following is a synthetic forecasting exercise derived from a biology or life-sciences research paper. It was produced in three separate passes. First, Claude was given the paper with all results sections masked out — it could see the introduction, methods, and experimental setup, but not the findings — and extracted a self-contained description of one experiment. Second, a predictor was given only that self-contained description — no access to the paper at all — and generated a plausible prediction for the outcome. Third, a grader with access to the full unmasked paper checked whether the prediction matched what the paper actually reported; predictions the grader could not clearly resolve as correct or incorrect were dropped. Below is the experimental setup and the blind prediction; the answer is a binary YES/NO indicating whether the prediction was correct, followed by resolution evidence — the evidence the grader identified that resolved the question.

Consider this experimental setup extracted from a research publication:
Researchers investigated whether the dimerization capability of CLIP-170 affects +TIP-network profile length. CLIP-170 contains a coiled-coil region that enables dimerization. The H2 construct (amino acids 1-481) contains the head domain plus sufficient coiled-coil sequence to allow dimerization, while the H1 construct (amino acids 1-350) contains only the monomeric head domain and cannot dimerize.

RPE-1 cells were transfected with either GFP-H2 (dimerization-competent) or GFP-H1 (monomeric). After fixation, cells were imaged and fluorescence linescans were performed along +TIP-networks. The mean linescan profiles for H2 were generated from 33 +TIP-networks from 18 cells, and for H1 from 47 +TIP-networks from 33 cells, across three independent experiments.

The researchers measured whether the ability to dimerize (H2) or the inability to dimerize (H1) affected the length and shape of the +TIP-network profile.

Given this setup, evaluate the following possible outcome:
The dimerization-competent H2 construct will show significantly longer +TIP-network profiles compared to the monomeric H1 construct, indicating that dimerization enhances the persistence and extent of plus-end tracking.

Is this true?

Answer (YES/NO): NO